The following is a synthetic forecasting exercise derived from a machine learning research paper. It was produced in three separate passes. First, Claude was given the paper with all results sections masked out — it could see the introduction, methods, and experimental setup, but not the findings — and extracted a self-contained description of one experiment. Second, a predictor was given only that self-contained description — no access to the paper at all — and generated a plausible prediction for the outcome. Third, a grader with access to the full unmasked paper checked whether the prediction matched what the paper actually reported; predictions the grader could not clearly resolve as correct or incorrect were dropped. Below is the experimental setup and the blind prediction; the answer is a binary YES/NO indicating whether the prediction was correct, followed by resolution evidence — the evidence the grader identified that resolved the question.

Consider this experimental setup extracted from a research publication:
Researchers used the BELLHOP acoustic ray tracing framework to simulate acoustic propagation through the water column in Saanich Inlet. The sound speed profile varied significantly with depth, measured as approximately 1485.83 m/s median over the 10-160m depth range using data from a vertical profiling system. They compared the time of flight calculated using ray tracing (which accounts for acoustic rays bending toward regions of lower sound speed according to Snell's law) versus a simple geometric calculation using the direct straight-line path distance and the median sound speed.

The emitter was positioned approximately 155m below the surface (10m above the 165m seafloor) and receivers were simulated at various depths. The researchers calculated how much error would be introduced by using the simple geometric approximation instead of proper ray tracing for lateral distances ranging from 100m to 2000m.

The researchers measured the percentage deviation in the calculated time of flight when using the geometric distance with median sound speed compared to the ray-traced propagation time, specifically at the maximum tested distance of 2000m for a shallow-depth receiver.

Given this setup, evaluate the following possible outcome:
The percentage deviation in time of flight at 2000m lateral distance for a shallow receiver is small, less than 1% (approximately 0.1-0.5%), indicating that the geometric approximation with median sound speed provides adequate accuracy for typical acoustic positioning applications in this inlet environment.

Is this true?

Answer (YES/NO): YES